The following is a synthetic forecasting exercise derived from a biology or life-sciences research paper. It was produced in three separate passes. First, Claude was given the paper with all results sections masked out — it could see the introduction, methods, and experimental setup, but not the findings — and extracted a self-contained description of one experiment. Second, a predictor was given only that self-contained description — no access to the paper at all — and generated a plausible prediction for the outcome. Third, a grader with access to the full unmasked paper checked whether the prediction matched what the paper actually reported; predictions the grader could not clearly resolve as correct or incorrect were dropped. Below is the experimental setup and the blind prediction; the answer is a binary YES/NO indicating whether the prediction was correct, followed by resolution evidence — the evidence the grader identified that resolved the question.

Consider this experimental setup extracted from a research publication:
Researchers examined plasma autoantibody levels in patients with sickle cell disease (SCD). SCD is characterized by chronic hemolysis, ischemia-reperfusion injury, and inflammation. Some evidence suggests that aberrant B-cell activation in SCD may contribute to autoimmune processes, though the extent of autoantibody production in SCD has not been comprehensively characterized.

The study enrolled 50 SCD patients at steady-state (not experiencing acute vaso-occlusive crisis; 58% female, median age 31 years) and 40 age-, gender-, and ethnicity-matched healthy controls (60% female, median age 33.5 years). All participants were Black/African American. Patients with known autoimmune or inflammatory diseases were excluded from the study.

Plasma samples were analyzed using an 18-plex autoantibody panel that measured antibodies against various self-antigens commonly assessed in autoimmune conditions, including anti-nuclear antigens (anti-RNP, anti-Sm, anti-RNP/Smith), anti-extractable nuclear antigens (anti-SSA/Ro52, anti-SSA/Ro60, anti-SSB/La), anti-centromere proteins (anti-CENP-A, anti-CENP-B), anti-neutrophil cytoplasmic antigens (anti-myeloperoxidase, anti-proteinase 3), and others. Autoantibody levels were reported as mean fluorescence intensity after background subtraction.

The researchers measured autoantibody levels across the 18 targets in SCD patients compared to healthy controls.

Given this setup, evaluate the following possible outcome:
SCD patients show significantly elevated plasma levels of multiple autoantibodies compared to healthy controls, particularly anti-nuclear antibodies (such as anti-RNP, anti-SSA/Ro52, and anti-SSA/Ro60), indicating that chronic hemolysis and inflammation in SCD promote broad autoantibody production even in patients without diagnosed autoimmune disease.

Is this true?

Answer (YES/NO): NO